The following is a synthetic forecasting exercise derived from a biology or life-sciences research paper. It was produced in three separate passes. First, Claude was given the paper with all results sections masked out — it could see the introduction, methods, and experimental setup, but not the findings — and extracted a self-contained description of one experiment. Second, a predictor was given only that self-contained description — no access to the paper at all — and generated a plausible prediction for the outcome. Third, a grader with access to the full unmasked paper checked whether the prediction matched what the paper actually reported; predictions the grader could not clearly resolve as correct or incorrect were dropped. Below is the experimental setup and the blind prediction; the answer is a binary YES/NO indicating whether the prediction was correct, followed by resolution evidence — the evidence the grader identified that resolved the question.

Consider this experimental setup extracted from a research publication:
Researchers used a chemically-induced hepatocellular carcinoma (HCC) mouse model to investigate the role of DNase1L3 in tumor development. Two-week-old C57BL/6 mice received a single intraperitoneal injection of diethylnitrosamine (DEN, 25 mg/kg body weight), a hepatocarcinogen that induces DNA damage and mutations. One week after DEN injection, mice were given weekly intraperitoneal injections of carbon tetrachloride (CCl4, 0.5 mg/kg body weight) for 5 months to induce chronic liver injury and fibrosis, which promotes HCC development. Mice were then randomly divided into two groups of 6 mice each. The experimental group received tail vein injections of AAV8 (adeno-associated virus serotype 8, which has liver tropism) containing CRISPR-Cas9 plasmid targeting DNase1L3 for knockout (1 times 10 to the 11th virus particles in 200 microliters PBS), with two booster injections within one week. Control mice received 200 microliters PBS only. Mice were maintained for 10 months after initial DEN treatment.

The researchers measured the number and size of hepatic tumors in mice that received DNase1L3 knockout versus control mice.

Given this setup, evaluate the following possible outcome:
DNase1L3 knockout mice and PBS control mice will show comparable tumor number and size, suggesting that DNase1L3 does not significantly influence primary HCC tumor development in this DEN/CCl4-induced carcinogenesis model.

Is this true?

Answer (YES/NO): NO